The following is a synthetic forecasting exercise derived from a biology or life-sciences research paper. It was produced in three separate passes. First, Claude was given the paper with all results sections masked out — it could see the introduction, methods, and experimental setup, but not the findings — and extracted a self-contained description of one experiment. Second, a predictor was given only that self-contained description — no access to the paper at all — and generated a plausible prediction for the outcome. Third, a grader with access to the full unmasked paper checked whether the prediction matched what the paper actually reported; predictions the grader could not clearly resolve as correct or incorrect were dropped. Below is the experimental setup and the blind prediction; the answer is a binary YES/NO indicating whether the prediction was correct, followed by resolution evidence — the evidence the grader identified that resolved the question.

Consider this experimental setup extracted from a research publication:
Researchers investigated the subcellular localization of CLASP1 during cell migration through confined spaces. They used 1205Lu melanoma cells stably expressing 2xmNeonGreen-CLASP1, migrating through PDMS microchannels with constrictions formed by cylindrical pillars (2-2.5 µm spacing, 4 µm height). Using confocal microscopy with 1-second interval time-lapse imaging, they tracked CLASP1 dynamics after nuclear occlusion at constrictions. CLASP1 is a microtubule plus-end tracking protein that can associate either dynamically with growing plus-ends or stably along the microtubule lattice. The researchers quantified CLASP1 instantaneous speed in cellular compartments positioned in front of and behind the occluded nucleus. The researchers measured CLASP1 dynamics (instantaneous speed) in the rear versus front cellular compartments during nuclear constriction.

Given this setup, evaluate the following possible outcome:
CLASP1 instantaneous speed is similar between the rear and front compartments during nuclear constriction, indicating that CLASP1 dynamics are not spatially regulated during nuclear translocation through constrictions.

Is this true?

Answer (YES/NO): NO